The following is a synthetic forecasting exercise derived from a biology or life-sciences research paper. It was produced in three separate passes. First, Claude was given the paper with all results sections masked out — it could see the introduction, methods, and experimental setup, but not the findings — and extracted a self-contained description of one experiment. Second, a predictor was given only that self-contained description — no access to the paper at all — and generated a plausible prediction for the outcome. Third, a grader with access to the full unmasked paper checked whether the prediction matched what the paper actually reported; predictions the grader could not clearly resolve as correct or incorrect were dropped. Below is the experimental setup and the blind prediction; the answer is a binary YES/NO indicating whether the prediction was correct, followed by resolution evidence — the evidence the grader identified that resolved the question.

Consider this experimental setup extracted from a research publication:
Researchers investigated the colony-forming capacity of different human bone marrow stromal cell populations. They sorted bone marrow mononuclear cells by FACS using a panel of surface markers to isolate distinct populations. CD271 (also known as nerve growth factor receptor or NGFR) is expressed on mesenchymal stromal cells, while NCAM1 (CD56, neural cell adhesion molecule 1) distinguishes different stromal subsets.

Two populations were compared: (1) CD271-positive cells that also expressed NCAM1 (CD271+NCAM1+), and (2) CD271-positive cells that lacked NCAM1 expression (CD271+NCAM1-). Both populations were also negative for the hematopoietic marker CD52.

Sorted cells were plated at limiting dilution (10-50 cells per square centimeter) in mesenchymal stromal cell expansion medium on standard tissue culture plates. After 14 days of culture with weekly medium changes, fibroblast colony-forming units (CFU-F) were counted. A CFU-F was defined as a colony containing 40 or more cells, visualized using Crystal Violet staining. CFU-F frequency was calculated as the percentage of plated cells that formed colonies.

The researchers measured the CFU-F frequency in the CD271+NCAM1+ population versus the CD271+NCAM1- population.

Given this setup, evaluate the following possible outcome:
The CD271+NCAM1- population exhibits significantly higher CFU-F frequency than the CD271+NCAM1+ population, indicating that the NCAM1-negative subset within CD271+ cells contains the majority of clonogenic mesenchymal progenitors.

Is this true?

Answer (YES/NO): YES